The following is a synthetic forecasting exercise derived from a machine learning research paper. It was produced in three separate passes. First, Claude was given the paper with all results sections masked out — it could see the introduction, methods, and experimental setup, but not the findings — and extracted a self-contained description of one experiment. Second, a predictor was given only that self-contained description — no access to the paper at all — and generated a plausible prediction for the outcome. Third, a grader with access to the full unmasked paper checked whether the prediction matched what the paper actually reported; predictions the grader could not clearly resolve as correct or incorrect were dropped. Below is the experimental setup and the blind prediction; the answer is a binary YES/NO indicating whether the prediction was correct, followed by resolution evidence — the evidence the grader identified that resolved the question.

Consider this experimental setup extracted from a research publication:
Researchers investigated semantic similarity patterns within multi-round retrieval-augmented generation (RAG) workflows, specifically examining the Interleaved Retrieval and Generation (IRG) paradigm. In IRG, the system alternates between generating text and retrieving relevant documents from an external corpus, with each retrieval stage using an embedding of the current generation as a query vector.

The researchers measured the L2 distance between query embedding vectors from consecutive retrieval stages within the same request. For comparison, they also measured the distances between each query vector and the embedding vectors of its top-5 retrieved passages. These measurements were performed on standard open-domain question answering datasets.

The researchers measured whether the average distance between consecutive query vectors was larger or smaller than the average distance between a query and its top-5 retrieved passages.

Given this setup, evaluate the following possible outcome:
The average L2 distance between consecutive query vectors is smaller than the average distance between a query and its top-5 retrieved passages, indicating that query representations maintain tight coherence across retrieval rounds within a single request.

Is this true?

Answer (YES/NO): YES